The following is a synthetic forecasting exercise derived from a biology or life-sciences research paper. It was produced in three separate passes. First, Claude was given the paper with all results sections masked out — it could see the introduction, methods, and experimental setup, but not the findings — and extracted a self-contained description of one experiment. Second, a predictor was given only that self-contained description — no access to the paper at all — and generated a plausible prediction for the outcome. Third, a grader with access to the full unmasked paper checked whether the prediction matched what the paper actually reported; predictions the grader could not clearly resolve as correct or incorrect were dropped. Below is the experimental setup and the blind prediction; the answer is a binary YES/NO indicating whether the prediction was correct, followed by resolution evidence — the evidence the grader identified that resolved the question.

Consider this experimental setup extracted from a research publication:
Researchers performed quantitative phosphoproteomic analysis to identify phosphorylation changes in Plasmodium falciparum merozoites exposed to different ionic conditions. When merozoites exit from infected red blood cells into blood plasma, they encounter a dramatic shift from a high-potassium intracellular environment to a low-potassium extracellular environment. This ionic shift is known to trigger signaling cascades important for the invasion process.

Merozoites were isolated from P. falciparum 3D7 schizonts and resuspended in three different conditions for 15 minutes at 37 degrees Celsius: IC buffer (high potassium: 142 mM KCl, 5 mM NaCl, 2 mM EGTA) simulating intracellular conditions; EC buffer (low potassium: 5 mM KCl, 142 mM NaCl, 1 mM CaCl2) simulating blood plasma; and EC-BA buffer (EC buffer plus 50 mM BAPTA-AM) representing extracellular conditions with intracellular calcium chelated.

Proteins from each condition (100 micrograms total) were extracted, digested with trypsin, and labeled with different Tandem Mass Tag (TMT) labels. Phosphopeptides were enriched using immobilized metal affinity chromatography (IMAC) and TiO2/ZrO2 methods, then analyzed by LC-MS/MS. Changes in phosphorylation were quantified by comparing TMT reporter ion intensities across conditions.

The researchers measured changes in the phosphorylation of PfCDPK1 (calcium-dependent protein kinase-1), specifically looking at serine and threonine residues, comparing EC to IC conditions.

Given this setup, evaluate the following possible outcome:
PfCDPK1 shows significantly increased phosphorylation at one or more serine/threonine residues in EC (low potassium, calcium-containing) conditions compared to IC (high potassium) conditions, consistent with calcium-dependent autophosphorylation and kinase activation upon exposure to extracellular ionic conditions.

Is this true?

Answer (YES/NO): NO